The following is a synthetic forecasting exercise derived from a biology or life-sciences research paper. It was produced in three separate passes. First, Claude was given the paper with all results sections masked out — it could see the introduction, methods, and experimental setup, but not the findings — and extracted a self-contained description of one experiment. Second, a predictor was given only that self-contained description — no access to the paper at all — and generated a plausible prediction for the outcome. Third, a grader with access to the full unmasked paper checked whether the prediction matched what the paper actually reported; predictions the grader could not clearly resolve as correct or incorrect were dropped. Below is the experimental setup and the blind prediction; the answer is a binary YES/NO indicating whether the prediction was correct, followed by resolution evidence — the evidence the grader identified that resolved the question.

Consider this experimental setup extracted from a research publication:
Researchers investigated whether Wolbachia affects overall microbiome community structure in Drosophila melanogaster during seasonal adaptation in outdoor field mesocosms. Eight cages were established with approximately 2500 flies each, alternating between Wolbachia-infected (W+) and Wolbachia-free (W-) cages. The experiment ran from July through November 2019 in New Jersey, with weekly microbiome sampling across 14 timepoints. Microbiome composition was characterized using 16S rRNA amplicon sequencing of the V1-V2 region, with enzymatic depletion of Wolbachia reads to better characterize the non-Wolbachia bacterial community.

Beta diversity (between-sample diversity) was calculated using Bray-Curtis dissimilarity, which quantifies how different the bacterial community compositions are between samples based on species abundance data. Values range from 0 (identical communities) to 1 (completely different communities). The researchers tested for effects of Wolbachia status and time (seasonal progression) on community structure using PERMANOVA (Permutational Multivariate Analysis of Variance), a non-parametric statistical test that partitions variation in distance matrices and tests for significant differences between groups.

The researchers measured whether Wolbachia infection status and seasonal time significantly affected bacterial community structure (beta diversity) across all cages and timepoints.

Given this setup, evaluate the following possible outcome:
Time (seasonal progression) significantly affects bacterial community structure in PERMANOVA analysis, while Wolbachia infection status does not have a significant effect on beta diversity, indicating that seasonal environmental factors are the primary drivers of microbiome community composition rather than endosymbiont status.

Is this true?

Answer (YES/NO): NO